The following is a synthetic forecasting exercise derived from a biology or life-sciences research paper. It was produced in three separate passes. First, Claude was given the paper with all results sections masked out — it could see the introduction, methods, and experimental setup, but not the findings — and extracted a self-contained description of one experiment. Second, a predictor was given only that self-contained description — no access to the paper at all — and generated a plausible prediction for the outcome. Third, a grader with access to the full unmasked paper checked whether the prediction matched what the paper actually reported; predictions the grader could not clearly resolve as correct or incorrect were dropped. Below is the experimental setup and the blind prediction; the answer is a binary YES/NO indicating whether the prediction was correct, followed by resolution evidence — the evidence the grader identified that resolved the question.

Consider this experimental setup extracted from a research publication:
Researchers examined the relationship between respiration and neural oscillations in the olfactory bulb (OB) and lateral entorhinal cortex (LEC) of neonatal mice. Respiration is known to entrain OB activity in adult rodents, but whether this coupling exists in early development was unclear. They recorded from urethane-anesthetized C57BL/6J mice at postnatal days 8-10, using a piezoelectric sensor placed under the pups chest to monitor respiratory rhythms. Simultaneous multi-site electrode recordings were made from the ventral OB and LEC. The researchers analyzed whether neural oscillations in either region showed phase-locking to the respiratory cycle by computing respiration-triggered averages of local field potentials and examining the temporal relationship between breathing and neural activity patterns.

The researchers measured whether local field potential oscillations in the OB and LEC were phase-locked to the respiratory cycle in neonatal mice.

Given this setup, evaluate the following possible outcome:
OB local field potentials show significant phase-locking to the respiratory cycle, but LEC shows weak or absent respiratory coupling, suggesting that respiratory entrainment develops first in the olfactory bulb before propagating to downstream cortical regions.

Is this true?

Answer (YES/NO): NO